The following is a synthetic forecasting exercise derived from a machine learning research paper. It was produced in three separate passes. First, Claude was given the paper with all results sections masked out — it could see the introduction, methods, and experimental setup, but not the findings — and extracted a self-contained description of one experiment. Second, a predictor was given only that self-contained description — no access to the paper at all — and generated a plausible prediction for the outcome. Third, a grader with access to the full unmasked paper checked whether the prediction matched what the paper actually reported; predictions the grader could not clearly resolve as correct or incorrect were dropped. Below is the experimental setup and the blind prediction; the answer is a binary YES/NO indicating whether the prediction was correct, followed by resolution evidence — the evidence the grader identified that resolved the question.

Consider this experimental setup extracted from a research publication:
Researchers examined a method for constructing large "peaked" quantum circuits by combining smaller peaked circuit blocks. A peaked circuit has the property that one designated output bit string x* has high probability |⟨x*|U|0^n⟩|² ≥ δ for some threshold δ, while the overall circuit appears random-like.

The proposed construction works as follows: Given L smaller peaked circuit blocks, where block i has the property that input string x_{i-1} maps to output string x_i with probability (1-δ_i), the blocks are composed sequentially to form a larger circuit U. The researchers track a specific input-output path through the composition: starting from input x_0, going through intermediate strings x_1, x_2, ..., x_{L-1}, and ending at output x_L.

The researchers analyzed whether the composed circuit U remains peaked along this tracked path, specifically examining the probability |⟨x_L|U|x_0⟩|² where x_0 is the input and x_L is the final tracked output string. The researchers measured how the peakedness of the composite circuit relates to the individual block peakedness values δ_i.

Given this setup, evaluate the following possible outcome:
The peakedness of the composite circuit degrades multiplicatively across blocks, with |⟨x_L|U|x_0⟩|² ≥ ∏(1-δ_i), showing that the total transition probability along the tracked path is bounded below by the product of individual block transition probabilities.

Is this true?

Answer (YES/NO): NO